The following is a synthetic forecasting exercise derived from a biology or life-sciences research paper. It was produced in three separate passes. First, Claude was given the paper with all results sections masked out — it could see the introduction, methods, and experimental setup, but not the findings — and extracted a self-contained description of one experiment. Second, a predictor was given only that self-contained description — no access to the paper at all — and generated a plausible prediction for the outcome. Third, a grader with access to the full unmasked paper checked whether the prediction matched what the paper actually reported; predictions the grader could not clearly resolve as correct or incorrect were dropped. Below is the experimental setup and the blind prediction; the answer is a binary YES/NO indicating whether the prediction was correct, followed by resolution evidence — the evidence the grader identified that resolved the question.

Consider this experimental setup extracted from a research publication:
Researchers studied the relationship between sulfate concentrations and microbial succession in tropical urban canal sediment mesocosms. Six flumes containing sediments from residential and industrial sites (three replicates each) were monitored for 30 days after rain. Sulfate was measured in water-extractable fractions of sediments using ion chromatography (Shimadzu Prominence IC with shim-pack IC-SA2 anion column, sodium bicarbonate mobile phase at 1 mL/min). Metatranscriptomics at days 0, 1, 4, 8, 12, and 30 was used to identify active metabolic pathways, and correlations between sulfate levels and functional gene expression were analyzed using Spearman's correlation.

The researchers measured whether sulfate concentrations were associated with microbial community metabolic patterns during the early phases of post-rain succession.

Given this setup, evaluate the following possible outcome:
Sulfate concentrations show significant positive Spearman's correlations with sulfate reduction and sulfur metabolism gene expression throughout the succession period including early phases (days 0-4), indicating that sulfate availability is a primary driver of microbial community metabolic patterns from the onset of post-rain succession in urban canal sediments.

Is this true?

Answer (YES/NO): NO